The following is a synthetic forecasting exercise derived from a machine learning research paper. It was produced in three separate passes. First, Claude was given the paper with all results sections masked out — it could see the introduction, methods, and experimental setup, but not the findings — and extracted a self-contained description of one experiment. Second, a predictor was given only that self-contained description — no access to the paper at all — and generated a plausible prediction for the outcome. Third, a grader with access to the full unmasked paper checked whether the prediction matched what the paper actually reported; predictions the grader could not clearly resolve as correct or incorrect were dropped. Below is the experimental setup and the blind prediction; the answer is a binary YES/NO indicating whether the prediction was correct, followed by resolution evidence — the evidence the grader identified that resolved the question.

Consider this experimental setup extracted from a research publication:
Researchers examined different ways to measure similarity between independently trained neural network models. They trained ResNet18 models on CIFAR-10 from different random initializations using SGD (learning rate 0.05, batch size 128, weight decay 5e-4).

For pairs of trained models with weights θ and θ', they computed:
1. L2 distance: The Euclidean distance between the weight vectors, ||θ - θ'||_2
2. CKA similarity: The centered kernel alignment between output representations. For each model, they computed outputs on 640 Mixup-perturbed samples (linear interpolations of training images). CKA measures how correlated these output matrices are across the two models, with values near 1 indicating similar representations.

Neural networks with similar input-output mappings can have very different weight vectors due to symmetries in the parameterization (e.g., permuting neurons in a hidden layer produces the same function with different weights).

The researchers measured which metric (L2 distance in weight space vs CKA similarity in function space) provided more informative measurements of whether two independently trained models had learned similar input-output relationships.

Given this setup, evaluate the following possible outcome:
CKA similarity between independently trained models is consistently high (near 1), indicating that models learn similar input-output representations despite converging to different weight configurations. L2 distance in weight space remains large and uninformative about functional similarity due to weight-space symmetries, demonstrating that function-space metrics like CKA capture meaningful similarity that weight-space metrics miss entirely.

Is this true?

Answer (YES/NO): NO